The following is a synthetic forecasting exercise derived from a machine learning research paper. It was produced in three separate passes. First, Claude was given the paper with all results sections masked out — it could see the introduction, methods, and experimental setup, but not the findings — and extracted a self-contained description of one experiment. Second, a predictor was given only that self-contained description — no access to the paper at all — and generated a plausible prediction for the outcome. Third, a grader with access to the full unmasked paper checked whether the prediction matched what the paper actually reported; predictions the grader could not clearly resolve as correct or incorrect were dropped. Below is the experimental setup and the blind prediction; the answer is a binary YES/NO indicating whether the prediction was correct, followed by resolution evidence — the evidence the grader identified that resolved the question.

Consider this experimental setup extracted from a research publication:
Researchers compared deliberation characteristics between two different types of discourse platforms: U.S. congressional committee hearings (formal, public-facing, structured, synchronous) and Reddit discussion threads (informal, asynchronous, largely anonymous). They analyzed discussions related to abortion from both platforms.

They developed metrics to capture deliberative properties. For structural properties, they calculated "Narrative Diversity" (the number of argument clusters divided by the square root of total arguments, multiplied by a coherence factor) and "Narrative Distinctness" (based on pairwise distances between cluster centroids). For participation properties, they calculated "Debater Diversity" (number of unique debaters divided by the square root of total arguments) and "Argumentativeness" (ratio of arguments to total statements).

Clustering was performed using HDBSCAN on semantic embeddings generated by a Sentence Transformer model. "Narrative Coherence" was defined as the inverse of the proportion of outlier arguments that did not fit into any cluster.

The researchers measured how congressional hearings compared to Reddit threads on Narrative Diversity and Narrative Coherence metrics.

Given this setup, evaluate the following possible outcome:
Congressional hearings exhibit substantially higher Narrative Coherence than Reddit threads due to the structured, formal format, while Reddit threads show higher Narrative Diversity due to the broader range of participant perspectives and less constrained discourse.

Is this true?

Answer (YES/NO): NO